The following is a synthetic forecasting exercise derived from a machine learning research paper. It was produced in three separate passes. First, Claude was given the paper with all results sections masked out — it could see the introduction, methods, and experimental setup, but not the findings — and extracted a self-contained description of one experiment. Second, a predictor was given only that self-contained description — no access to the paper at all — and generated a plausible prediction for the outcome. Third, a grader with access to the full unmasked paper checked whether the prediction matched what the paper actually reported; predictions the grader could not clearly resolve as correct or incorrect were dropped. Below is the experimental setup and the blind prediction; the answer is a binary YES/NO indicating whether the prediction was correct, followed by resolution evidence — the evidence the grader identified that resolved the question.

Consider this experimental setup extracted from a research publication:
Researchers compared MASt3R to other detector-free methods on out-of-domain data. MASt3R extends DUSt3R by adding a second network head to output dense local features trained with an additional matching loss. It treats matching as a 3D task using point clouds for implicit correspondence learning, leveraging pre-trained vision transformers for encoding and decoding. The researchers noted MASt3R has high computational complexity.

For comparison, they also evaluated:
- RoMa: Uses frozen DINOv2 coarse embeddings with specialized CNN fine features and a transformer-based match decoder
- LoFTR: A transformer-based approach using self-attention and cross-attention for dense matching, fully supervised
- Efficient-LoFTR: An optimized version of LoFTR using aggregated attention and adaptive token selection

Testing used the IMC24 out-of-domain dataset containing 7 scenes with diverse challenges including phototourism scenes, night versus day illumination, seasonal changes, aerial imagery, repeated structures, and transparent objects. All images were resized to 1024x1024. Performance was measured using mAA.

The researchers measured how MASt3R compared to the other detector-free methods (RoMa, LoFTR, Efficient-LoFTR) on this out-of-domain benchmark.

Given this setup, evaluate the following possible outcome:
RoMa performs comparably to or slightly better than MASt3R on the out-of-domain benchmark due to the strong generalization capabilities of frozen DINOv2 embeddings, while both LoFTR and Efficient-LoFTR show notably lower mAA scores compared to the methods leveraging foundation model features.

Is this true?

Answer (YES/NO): NO